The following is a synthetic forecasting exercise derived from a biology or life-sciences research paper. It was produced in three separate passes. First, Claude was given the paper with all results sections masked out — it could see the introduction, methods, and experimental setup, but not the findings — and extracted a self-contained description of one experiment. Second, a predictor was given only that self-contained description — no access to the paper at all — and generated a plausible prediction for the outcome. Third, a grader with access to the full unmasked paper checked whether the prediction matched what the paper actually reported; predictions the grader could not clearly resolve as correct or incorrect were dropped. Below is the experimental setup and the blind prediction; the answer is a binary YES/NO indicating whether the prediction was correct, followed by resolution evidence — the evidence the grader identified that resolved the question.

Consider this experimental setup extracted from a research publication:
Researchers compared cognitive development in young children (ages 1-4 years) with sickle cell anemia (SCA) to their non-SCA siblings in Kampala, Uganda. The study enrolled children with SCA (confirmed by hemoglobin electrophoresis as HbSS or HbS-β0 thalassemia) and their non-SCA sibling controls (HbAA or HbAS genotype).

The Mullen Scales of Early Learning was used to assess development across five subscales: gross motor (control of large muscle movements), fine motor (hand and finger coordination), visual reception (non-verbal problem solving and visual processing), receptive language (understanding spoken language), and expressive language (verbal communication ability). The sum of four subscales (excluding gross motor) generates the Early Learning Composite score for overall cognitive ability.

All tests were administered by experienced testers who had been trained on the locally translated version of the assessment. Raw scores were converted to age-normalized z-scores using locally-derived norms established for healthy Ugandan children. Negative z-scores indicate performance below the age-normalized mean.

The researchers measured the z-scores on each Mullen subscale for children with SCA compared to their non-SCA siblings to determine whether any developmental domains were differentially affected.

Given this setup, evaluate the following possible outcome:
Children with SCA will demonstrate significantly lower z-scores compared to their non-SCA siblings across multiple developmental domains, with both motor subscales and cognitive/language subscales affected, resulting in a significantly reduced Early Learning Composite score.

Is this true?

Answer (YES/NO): NO